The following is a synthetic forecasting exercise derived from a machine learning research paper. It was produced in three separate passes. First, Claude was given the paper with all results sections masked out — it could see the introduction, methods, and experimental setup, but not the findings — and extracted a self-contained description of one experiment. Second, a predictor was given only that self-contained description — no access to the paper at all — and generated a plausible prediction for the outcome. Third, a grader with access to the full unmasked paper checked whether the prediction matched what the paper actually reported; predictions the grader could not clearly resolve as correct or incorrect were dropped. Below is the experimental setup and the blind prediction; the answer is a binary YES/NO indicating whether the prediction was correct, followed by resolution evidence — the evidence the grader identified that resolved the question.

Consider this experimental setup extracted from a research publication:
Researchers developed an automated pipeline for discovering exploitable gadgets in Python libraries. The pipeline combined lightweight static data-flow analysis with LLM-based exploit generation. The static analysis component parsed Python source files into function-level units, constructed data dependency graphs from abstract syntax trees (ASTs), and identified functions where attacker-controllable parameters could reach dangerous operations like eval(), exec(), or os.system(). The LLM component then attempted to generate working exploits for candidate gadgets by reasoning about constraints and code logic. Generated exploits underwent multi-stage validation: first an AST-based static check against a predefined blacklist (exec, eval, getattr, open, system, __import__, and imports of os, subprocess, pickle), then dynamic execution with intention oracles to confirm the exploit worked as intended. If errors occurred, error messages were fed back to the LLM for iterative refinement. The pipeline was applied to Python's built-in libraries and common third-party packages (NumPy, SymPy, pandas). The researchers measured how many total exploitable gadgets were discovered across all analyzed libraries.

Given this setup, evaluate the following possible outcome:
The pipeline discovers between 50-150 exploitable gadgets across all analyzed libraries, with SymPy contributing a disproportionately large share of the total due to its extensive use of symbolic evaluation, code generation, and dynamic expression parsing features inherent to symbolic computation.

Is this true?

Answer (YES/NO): NO